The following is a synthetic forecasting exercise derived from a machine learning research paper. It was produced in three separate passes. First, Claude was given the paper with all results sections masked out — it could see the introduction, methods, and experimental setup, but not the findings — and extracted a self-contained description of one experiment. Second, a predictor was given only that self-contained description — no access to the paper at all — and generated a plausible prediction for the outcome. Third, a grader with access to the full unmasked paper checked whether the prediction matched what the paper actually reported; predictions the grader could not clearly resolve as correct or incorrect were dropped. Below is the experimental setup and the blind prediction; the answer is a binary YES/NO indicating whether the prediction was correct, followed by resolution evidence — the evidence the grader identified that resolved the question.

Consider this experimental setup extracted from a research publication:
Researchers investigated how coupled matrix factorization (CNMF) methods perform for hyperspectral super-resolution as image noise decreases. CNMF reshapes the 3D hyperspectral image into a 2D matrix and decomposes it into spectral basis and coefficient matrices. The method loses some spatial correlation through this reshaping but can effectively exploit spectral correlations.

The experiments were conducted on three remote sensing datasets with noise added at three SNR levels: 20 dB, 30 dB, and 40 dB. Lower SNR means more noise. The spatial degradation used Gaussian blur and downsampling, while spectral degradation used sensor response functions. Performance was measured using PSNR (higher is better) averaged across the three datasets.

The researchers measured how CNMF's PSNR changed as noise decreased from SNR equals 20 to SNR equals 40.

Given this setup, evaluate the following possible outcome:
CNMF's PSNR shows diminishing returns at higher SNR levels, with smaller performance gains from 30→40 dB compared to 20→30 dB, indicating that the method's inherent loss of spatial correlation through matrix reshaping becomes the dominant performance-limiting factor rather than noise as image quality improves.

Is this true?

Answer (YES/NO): YES